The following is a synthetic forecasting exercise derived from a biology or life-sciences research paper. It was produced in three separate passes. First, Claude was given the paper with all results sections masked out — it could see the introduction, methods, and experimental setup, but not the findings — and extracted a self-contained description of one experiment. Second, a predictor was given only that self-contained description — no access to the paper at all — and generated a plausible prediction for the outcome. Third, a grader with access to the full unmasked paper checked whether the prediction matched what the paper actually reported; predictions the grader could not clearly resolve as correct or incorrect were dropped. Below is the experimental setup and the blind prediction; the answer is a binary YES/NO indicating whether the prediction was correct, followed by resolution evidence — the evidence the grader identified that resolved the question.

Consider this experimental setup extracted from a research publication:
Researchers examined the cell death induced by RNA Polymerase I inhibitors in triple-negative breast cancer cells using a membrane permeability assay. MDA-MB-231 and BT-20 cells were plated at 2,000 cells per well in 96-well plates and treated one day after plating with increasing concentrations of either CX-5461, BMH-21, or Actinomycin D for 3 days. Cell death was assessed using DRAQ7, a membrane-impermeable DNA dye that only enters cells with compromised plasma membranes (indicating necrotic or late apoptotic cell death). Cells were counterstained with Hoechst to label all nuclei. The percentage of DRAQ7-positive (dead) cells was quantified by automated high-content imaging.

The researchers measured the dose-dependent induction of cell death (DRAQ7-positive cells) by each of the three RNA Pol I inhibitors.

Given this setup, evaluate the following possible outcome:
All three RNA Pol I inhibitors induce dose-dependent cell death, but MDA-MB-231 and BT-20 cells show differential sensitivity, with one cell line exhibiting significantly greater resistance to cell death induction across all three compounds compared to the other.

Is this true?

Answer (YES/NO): NO